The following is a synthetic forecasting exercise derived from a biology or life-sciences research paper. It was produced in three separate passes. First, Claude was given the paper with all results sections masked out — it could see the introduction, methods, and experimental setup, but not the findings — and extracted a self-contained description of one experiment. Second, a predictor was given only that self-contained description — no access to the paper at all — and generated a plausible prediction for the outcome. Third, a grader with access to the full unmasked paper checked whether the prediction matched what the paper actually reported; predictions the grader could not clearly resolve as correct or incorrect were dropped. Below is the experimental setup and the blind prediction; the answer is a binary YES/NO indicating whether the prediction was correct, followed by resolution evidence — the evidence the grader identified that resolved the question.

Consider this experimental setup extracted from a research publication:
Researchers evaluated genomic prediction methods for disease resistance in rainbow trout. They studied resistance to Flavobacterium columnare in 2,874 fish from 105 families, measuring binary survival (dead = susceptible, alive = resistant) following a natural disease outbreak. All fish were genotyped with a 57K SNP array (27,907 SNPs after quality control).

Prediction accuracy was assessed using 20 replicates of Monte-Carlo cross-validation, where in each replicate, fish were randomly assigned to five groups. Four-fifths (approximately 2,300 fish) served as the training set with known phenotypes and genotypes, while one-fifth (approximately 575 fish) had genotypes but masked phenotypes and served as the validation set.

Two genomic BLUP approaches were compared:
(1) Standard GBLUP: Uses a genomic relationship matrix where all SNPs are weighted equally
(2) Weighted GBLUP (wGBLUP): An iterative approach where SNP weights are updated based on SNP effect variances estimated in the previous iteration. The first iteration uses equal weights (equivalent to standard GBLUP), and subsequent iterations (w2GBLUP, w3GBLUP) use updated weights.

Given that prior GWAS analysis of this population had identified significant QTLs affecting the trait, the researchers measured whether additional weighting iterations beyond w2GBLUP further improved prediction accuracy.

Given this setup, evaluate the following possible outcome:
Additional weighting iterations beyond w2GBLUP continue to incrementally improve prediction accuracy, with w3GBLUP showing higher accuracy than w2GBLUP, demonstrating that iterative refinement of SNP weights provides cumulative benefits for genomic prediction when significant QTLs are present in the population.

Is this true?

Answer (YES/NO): NO